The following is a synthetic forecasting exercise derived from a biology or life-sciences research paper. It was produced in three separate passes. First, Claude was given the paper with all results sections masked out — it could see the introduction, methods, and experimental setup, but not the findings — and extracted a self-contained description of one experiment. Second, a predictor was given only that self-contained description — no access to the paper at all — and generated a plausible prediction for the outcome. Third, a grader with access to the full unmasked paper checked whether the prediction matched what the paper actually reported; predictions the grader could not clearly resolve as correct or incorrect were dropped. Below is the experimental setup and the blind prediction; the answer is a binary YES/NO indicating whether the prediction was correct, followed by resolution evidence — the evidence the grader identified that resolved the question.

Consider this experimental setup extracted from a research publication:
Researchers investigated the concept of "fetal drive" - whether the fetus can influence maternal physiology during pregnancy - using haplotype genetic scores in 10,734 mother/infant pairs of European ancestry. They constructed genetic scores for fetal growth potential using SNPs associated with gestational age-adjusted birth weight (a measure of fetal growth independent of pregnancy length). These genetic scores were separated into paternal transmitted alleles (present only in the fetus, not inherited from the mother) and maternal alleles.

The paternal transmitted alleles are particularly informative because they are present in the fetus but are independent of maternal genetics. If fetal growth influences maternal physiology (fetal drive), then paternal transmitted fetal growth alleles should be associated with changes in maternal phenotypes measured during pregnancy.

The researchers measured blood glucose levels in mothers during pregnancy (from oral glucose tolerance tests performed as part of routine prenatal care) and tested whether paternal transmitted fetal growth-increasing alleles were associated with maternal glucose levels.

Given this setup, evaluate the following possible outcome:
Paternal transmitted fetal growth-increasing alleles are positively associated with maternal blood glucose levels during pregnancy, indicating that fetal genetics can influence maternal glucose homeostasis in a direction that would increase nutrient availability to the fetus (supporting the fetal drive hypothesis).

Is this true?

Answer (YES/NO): NO